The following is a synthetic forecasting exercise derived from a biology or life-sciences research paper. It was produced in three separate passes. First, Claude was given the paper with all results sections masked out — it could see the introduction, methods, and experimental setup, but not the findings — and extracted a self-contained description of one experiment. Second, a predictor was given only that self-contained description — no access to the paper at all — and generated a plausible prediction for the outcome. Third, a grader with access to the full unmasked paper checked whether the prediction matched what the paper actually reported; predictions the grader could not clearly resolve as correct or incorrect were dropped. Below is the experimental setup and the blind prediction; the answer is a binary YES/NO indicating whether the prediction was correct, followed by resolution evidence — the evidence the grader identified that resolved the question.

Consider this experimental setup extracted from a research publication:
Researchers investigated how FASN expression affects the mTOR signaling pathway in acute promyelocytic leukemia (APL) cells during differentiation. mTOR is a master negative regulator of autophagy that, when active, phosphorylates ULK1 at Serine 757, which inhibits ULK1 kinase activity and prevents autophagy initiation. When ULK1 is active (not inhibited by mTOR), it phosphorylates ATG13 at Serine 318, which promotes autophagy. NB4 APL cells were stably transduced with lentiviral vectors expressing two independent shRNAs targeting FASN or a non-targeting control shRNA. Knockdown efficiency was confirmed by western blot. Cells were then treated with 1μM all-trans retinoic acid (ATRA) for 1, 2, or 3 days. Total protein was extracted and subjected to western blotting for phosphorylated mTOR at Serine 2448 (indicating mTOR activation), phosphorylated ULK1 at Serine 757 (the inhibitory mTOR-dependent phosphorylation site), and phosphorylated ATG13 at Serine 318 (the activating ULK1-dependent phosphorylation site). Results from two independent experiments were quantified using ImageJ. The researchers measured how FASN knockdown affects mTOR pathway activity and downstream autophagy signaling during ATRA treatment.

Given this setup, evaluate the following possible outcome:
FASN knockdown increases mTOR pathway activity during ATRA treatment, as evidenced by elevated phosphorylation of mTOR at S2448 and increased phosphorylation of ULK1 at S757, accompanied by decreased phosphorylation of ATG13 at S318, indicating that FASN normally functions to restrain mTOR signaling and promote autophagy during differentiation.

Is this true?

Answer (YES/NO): NO